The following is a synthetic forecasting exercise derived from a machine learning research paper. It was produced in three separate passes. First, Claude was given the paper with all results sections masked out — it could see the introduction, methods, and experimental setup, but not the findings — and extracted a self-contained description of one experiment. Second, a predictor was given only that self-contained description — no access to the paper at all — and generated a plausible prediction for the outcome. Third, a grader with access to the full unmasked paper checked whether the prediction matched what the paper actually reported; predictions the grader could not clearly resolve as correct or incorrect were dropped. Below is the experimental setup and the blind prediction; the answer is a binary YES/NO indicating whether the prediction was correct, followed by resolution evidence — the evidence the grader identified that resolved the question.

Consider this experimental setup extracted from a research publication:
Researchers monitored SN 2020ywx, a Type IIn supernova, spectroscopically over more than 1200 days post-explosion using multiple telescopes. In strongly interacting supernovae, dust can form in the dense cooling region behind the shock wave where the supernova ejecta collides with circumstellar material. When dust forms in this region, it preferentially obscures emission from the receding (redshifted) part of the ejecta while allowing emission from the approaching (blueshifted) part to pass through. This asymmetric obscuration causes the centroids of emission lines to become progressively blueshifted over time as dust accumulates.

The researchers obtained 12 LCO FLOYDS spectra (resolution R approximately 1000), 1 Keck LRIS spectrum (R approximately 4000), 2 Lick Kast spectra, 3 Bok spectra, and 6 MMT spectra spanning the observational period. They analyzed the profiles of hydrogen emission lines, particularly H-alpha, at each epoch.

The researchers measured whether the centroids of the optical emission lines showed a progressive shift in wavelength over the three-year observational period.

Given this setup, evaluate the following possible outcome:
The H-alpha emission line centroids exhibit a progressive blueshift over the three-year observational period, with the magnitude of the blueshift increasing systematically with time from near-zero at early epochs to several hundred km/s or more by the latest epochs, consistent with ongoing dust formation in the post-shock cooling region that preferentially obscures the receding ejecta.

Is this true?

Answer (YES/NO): NO